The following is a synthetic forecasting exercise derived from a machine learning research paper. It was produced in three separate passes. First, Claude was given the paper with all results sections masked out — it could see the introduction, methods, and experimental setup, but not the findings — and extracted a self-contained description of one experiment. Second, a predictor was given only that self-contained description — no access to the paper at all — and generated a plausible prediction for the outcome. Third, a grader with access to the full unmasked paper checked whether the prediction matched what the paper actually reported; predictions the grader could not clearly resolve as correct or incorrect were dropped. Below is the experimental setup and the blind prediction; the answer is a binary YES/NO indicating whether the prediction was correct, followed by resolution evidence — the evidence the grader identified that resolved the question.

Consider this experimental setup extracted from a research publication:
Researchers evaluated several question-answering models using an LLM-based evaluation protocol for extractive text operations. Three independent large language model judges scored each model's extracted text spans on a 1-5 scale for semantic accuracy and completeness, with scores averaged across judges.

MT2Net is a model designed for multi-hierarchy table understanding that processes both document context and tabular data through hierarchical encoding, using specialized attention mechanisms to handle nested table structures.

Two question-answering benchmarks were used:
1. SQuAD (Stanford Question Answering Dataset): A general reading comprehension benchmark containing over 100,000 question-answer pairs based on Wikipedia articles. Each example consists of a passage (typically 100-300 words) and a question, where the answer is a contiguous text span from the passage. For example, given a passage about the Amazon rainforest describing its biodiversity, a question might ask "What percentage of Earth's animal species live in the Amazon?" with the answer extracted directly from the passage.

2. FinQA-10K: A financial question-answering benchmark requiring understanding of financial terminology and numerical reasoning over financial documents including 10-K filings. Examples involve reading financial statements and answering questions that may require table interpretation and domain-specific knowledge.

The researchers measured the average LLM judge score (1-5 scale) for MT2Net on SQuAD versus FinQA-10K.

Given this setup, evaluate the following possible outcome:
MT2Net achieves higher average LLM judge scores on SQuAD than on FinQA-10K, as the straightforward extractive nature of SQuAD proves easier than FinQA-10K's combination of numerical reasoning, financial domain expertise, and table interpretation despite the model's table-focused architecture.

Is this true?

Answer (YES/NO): NO